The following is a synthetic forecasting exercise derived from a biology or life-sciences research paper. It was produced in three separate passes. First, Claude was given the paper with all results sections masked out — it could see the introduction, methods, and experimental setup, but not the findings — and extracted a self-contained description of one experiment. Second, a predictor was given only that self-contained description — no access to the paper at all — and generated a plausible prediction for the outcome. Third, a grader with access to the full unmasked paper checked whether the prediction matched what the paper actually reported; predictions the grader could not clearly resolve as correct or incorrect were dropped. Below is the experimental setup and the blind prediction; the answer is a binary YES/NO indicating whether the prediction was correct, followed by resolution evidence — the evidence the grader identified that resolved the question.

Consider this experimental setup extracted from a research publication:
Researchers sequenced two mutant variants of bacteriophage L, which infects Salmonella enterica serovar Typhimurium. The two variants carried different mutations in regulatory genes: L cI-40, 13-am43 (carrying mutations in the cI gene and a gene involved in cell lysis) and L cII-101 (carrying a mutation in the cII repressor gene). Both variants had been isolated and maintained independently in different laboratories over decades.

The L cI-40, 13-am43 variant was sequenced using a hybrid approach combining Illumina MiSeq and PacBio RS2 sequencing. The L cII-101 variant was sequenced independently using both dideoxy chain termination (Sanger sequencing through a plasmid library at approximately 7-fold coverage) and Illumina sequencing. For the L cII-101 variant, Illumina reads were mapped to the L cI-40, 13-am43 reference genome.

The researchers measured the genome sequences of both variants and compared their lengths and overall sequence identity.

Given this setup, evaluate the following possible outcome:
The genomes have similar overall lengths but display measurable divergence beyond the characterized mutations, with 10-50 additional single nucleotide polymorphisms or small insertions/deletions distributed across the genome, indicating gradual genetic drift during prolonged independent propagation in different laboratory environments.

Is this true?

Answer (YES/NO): NO